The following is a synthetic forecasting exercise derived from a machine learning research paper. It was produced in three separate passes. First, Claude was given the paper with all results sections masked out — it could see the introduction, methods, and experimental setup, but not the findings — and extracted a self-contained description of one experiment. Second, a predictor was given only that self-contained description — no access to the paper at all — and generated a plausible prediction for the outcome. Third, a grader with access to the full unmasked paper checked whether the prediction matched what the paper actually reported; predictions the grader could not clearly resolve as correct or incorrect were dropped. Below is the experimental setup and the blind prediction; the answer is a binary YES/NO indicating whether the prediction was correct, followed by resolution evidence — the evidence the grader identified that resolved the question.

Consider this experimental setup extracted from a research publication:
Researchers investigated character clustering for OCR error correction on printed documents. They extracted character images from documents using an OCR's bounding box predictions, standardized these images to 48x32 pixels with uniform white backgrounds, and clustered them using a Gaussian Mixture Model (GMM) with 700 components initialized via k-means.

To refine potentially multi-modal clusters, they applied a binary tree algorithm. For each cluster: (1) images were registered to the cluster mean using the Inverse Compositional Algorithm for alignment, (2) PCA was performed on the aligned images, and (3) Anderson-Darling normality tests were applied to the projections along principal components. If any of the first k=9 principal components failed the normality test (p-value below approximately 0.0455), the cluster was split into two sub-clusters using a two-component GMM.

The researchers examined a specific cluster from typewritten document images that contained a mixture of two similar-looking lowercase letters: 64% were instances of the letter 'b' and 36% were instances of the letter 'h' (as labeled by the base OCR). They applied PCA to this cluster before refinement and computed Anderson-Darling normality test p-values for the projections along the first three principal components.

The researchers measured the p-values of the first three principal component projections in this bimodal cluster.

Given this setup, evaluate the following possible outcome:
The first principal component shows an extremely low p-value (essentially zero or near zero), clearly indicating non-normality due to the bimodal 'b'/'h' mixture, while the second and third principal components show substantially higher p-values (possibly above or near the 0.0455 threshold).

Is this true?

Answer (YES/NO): NO